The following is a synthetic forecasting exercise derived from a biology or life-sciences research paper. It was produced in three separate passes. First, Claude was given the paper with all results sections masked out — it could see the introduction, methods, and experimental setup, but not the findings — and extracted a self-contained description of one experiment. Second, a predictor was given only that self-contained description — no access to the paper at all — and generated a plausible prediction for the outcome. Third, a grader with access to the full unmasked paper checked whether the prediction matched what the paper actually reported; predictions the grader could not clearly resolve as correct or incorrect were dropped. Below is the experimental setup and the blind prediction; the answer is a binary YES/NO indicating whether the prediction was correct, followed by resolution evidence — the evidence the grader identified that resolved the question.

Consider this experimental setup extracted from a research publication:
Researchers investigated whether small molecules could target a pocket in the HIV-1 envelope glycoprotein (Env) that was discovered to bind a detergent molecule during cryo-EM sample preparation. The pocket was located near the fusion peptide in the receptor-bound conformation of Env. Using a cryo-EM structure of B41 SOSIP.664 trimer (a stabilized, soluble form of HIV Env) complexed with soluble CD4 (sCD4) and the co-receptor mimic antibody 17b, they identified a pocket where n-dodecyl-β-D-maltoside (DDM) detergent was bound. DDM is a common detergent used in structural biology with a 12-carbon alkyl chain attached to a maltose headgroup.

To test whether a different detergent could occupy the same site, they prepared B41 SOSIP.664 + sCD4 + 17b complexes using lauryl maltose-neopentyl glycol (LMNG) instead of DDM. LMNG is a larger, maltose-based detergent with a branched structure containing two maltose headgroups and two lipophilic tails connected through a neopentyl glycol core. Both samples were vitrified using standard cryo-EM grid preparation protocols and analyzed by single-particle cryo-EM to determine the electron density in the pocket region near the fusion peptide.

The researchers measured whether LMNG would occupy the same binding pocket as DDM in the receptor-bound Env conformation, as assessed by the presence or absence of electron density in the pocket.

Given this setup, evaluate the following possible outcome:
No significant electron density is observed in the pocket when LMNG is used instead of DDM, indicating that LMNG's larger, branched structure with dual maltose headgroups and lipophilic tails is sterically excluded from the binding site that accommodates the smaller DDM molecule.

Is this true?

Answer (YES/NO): YES